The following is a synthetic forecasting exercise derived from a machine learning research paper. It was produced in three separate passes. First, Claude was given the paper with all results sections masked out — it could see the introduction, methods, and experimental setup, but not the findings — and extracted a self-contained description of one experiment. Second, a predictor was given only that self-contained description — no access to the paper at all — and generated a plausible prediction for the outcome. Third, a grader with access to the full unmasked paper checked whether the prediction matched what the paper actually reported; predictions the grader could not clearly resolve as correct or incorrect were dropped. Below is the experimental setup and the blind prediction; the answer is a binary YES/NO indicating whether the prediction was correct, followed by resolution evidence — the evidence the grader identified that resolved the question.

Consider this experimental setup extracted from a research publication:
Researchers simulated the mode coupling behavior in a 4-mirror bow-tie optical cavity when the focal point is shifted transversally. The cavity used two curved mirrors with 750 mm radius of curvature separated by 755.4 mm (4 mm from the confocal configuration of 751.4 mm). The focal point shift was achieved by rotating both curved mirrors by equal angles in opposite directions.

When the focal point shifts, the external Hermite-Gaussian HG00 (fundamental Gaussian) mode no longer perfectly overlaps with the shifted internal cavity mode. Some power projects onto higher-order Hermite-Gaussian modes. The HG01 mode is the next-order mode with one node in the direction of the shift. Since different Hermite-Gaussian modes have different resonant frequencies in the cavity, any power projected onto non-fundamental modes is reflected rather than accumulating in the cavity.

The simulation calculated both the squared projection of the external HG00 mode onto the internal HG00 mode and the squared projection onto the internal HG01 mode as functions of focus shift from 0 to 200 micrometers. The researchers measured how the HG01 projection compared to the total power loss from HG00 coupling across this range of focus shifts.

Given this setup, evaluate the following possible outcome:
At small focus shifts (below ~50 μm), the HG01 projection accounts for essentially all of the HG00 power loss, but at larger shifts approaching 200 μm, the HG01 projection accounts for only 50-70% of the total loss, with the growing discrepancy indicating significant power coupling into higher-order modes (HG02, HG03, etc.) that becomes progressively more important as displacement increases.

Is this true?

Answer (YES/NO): NO